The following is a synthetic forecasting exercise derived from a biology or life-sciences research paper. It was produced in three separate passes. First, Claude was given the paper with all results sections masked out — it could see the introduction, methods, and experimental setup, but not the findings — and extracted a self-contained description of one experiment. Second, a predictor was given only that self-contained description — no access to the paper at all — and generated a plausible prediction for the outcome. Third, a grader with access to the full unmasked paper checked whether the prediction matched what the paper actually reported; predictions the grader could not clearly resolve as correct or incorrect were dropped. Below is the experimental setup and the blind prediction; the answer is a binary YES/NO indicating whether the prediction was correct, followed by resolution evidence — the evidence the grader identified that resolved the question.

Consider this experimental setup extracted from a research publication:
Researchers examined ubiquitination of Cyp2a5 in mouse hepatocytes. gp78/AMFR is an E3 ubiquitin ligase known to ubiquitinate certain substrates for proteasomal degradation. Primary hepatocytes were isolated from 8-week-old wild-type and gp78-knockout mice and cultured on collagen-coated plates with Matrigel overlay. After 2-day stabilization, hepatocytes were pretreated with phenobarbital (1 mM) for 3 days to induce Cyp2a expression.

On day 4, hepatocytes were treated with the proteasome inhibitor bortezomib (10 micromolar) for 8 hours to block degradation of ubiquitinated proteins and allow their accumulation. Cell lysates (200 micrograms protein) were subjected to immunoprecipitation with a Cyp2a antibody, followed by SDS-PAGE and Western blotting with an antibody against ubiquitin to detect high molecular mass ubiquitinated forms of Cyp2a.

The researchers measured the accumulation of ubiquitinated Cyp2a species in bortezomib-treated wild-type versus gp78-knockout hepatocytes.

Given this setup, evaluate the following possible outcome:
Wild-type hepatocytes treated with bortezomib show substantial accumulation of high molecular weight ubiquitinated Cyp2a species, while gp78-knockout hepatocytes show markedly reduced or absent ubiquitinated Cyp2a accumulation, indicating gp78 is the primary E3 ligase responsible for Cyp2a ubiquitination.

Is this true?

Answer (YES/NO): YES